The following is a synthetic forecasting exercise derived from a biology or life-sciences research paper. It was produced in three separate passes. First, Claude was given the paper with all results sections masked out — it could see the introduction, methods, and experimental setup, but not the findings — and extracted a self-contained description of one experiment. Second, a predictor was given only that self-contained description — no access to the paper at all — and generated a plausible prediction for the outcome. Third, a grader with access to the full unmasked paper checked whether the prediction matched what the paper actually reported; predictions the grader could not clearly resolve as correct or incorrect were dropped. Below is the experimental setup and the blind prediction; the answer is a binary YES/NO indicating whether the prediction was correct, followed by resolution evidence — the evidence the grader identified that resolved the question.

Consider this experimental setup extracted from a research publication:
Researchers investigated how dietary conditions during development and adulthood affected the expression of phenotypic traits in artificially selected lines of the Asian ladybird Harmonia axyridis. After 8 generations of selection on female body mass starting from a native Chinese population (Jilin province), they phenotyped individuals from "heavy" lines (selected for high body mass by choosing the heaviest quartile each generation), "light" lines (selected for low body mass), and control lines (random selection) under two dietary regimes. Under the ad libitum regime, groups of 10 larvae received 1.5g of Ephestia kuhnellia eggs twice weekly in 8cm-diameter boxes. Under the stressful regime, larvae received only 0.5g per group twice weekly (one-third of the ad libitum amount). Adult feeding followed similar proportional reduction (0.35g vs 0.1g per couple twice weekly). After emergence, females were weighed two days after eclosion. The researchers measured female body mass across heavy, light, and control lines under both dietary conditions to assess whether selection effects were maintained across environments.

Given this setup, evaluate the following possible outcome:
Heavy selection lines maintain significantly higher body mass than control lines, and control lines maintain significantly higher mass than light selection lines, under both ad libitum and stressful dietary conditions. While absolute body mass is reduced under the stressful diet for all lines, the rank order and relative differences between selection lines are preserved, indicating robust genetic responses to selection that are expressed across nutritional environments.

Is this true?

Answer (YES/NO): NO